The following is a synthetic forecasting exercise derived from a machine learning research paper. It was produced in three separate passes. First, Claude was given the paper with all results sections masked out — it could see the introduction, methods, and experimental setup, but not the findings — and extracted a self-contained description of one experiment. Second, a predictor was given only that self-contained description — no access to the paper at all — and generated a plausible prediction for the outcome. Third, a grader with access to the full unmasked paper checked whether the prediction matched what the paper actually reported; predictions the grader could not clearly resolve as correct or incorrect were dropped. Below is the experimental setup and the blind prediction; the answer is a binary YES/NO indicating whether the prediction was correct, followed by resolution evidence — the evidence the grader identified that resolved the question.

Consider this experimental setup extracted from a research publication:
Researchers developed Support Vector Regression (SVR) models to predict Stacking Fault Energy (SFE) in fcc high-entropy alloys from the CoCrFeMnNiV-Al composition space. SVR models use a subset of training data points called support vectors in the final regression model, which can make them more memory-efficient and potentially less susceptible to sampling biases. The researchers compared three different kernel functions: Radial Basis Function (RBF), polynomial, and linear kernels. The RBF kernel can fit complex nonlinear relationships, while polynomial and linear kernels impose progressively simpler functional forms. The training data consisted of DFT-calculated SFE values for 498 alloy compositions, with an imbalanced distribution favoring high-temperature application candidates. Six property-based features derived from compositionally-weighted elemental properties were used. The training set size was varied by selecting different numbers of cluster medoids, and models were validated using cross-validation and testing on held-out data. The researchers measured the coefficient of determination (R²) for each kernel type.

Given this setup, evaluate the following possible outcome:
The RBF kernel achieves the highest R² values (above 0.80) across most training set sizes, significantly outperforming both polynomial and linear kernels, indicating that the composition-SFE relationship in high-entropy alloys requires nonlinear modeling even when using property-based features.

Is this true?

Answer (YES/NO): NO